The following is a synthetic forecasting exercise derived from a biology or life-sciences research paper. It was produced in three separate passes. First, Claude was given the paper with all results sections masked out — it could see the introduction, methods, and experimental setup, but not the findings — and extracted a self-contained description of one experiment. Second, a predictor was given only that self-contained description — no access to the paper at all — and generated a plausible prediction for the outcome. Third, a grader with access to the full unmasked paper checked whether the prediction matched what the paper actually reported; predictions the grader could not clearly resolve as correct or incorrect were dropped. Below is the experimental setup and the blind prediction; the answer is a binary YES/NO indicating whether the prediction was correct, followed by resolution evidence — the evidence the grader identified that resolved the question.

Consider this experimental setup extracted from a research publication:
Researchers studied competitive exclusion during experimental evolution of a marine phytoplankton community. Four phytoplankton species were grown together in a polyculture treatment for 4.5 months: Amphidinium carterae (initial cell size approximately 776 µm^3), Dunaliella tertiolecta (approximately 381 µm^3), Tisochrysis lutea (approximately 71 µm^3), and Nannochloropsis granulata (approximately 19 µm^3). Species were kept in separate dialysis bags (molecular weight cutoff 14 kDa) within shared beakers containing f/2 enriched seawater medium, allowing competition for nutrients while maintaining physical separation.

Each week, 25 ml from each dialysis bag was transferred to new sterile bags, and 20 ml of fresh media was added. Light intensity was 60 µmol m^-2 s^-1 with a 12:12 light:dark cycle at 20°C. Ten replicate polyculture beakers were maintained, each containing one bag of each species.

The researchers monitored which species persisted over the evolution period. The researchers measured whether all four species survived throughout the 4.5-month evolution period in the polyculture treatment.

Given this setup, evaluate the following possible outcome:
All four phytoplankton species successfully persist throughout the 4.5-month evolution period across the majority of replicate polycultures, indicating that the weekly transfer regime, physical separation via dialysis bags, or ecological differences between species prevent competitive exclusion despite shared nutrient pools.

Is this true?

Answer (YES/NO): NO